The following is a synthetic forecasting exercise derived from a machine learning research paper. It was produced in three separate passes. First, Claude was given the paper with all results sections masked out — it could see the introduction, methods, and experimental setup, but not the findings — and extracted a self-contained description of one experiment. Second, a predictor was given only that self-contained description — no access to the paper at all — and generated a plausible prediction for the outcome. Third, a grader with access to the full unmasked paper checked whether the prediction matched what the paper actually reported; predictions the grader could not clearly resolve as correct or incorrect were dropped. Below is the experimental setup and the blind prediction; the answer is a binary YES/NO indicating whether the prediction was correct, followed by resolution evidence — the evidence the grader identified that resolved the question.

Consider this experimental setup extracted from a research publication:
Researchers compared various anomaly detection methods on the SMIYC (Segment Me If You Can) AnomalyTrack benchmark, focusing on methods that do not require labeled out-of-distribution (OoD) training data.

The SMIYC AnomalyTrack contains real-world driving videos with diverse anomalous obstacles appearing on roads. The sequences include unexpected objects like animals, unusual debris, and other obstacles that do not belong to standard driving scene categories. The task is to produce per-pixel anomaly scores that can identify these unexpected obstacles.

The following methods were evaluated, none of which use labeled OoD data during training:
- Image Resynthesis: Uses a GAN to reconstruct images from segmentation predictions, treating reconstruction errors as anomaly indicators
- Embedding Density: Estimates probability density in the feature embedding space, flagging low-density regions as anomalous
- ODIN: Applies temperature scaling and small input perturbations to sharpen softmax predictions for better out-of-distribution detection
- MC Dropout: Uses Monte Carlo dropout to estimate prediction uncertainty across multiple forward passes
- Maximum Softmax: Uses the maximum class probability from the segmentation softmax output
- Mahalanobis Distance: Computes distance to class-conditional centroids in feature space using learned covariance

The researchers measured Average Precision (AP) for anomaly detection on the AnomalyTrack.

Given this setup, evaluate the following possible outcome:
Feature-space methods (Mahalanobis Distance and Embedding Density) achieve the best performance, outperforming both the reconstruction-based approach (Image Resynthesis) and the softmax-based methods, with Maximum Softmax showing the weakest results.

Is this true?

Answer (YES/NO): NO